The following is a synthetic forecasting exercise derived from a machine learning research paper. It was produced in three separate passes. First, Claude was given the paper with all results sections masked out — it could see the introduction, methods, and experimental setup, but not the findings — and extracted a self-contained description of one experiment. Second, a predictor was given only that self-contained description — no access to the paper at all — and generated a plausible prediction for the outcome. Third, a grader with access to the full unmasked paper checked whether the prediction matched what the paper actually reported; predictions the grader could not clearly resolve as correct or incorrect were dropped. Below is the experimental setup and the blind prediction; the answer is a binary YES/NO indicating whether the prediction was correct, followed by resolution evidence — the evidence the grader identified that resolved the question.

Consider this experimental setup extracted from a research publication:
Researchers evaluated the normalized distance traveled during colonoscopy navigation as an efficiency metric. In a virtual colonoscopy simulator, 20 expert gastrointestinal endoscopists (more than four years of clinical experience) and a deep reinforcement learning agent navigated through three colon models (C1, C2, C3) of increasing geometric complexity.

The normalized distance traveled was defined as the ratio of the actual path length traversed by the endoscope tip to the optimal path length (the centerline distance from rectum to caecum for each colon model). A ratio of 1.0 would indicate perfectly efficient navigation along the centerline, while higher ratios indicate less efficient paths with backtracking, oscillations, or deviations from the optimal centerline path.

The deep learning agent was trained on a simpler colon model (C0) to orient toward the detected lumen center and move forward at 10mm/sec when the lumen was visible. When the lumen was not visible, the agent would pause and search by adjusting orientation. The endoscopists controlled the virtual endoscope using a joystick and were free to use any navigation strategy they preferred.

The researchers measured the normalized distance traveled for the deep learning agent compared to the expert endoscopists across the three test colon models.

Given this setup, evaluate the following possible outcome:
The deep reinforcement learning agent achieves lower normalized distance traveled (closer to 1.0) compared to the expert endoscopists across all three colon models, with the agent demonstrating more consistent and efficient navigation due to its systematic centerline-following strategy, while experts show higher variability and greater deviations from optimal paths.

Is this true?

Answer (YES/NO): NO